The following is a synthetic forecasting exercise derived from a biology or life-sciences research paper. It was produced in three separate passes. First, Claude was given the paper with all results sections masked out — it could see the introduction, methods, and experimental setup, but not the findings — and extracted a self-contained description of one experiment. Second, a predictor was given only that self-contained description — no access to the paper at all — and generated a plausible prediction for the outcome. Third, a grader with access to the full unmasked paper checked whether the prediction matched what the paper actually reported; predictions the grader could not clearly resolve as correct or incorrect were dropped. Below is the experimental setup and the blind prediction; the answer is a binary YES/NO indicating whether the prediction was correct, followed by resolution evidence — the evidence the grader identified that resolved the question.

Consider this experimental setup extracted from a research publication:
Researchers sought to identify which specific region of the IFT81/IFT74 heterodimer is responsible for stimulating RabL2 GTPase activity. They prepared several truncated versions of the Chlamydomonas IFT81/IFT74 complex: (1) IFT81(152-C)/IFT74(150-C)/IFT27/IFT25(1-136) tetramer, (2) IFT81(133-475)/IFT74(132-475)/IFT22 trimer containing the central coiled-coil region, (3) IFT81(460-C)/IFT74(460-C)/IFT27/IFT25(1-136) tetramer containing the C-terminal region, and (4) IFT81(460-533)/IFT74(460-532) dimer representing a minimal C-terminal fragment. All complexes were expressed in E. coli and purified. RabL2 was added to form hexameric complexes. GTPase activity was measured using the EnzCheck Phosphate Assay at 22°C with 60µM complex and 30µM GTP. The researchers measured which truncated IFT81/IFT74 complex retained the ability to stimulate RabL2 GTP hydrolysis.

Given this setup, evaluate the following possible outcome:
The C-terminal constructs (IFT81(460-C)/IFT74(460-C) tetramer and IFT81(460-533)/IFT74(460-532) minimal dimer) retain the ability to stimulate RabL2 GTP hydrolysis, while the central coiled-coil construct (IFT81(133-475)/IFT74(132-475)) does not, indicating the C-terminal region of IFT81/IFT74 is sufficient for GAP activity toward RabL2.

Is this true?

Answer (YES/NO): YES